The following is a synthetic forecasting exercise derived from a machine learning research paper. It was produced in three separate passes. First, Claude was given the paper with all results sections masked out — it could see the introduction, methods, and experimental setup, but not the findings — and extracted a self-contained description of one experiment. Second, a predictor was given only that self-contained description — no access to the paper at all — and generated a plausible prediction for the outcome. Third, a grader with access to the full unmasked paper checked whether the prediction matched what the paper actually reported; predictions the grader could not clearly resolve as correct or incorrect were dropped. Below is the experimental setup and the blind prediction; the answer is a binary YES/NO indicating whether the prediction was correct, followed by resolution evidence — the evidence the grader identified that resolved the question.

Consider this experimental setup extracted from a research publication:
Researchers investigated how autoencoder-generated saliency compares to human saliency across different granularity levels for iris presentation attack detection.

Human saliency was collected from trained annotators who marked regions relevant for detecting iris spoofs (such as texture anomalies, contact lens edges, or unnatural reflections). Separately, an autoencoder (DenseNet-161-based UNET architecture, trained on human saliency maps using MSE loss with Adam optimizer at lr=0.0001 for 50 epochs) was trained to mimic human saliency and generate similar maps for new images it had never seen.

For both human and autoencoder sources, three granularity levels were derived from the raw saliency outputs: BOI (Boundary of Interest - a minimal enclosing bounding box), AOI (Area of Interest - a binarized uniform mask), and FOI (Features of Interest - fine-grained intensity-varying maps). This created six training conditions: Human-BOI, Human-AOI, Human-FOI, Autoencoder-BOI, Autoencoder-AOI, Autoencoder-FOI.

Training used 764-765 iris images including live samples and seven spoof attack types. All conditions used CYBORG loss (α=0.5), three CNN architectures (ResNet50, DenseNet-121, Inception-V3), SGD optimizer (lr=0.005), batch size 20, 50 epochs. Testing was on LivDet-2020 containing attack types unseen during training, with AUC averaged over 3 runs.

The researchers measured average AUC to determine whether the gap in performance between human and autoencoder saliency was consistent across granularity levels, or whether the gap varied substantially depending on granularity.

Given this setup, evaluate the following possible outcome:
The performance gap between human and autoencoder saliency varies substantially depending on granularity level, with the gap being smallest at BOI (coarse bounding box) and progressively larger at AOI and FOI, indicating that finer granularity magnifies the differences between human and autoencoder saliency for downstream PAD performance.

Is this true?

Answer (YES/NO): NO